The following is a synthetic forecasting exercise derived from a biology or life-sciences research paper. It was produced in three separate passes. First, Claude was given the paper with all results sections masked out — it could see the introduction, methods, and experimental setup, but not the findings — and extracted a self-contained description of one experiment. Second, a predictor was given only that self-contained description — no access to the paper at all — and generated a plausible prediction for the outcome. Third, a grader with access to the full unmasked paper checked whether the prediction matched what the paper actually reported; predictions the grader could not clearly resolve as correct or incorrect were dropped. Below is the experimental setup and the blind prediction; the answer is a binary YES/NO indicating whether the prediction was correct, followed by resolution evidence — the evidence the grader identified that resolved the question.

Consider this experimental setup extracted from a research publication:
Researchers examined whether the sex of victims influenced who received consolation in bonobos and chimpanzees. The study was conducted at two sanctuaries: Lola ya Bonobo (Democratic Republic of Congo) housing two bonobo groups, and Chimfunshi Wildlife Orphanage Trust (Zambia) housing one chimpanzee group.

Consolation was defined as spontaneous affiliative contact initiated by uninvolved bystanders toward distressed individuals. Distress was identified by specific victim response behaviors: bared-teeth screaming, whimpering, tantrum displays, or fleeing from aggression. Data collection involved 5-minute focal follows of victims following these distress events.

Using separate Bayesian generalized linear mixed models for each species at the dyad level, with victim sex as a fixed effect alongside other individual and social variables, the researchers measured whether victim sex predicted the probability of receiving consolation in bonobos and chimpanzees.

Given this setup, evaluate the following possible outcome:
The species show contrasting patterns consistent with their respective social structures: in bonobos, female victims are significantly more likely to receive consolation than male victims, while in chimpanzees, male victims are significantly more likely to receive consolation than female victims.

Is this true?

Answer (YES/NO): NO